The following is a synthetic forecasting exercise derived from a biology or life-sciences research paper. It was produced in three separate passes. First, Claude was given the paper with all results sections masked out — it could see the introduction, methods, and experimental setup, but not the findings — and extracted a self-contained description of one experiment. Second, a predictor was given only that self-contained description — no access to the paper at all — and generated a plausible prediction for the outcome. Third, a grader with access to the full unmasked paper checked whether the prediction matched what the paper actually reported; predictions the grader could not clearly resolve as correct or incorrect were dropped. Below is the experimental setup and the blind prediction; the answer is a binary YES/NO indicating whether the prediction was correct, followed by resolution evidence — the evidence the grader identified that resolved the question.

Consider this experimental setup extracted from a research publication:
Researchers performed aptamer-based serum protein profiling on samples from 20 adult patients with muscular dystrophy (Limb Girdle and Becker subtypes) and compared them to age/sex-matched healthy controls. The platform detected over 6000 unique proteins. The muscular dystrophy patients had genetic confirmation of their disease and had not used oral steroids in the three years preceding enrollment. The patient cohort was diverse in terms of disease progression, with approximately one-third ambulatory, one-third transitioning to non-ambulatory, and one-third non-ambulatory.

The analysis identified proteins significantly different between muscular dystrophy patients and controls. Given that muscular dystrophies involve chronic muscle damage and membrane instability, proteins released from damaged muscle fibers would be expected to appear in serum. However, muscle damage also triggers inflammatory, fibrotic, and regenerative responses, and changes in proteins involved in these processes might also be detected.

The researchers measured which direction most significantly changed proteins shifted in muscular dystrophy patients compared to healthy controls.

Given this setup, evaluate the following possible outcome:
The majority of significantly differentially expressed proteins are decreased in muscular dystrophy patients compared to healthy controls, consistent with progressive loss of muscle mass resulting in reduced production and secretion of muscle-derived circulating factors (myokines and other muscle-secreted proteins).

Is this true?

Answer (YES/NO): YES